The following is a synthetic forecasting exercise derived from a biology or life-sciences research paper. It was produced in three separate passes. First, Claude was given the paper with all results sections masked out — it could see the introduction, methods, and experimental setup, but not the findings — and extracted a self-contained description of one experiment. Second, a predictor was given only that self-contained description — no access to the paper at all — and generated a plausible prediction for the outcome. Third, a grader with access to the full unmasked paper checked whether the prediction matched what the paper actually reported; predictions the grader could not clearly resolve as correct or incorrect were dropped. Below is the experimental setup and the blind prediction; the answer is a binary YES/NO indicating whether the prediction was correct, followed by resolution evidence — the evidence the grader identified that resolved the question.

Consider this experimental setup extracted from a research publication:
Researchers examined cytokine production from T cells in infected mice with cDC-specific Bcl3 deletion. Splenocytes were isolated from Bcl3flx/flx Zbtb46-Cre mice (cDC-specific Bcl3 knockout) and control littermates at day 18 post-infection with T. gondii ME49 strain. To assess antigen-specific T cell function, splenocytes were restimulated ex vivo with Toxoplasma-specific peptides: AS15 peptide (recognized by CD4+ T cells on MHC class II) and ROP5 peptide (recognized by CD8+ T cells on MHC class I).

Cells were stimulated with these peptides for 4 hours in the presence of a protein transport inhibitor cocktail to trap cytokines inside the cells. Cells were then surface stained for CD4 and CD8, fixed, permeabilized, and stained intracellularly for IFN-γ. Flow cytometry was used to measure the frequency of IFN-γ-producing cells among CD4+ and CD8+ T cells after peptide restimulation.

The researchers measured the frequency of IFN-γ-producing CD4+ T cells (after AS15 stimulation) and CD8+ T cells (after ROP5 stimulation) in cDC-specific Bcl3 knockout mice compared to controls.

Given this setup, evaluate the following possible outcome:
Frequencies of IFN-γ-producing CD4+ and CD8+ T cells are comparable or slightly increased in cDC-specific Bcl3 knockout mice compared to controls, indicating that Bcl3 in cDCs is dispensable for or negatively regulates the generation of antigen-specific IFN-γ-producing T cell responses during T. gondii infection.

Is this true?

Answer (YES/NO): NO